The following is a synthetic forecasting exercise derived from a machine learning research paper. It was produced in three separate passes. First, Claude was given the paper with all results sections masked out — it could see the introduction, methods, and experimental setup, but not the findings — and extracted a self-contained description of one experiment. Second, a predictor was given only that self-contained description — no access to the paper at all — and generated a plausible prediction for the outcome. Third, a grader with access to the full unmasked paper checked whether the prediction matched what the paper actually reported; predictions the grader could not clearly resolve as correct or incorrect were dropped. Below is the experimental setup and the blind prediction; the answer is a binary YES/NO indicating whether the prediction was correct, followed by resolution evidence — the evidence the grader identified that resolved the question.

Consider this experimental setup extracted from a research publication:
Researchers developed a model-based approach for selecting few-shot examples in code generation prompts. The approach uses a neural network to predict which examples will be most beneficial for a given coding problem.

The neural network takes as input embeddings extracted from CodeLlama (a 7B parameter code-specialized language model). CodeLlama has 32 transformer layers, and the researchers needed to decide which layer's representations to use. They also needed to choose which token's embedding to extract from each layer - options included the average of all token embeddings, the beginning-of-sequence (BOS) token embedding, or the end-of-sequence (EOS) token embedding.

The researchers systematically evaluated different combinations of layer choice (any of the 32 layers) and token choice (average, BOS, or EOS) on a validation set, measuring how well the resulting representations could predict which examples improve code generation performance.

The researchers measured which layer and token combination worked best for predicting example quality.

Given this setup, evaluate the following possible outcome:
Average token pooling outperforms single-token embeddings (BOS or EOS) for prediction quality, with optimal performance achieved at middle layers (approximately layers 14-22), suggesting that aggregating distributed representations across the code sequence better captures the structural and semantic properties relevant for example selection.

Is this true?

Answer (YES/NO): NO